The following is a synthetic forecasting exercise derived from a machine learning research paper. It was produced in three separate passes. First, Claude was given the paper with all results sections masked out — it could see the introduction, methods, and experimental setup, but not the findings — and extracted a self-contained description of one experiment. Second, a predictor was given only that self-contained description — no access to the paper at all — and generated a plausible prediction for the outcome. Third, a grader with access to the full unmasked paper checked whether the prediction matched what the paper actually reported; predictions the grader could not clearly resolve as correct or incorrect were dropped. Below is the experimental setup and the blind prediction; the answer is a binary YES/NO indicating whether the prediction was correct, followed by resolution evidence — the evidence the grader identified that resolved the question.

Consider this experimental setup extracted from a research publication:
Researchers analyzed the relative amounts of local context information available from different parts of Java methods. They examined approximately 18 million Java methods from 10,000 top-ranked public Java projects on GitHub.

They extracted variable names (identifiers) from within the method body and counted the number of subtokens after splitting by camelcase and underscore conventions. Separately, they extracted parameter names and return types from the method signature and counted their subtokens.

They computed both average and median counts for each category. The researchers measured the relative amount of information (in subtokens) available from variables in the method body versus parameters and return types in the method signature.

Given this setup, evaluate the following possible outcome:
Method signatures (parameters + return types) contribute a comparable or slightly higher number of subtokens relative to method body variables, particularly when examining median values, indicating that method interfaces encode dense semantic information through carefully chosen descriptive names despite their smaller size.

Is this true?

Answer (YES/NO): NO